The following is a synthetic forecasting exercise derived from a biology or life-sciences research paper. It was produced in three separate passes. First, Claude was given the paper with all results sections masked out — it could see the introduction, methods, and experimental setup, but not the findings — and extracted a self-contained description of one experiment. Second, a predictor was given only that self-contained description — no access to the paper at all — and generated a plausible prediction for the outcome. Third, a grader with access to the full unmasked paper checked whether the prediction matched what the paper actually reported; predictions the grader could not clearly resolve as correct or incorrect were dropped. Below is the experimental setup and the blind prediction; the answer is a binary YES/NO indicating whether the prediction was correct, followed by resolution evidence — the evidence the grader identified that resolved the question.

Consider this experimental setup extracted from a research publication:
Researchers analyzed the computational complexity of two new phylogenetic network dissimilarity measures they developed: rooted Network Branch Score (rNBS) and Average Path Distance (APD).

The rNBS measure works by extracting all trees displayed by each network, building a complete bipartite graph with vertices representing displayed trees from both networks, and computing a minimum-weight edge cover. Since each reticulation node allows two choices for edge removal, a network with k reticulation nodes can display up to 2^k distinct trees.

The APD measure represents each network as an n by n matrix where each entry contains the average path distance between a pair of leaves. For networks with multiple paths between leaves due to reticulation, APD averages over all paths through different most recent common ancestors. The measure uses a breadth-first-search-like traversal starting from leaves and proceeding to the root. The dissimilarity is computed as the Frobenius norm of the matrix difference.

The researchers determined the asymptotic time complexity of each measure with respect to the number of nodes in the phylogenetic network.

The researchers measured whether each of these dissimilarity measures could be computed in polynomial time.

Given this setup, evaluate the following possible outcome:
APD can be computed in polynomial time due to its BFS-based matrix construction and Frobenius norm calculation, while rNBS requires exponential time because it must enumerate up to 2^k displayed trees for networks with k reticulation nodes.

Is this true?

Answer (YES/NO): YES